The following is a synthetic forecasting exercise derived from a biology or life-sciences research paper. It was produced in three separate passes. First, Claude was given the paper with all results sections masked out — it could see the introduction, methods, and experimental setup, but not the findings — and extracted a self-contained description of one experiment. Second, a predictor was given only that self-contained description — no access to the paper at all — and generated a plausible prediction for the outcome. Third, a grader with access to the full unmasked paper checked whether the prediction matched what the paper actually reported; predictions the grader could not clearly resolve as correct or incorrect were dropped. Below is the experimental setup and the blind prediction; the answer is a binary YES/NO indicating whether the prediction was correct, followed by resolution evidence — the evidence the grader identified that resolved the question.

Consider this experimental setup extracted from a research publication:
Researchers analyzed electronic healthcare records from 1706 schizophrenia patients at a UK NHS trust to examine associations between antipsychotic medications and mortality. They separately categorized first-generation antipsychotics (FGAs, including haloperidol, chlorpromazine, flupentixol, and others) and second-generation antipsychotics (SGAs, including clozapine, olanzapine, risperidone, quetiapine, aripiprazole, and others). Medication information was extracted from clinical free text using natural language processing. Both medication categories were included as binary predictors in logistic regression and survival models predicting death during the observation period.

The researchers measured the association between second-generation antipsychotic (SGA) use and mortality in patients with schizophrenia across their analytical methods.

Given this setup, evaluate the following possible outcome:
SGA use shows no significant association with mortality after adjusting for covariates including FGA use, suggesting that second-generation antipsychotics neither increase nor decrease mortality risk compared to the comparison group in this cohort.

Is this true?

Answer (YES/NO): NO